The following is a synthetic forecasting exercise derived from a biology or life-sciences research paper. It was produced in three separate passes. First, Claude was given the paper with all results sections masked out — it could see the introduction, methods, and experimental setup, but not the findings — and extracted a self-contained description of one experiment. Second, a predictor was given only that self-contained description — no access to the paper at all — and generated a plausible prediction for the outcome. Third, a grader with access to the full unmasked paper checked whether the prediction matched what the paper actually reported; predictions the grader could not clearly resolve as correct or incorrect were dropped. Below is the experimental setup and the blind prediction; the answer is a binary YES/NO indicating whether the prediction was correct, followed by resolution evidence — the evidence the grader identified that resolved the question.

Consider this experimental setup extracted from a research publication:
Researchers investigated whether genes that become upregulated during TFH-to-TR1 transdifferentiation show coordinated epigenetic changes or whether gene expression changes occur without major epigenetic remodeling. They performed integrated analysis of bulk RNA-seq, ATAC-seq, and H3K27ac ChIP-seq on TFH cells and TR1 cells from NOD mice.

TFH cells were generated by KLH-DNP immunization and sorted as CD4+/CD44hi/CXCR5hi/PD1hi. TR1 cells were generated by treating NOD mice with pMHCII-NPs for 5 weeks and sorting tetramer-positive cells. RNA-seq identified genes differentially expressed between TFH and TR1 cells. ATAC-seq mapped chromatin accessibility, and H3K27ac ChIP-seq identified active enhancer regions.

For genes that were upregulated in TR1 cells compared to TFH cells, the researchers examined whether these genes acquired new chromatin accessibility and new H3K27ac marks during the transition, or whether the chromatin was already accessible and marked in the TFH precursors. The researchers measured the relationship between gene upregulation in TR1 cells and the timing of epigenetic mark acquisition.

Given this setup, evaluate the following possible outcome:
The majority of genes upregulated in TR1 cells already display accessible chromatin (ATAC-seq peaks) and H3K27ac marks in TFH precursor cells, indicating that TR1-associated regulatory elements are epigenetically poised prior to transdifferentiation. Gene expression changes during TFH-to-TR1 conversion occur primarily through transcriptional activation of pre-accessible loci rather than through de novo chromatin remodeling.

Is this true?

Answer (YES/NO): YES